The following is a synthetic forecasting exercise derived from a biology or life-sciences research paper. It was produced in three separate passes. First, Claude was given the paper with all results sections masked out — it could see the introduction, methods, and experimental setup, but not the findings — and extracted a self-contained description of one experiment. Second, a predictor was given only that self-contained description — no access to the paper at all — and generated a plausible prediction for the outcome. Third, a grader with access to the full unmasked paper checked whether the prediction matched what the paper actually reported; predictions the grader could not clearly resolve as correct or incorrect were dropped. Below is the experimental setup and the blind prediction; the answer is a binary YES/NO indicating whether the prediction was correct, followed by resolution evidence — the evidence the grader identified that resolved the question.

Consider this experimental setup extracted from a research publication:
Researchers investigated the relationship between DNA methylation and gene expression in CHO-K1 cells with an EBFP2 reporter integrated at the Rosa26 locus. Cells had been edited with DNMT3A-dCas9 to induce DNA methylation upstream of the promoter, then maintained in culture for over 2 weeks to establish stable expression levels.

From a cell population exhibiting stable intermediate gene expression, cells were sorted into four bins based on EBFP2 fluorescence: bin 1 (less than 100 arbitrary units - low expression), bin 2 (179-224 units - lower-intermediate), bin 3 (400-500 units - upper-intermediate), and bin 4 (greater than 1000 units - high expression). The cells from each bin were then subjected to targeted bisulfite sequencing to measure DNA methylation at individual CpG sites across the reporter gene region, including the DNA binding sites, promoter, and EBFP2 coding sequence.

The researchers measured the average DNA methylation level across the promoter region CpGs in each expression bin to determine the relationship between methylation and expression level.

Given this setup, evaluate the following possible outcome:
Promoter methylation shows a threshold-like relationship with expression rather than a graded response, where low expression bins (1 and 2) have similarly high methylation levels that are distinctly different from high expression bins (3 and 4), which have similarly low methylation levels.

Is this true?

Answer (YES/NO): NO